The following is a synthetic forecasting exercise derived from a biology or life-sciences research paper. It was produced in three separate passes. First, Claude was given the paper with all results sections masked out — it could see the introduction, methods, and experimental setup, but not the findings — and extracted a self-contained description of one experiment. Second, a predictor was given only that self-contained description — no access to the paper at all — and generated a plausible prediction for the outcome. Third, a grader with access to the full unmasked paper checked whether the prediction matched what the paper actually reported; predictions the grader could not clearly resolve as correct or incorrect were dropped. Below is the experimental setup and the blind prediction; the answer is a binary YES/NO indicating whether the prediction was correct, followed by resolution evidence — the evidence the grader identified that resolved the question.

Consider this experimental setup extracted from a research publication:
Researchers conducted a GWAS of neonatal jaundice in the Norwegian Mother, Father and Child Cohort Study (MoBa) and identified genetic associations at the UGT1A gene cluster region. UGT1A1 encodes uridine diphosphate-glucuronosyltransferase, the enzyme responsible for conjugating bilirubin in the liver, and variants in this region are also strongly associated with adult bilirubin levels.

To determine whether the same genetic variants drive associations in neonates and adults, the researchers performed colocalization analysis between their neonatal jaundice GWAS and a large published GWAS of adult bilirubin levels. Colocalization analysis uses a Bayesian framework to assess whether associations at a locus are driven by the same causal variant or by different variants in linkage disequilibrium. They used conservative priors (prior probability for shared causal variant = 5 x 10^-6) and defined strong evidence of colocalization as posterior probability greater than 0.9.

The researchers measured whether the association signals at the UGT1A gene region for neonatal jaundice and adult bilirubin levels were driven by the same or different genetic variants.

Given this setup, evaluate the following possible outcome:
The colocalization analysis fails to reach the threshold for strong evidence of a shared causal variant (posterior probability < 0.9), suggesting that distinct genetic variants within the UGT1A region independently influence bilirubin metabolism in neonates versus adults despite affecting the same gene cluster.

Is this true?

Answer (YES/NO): YES